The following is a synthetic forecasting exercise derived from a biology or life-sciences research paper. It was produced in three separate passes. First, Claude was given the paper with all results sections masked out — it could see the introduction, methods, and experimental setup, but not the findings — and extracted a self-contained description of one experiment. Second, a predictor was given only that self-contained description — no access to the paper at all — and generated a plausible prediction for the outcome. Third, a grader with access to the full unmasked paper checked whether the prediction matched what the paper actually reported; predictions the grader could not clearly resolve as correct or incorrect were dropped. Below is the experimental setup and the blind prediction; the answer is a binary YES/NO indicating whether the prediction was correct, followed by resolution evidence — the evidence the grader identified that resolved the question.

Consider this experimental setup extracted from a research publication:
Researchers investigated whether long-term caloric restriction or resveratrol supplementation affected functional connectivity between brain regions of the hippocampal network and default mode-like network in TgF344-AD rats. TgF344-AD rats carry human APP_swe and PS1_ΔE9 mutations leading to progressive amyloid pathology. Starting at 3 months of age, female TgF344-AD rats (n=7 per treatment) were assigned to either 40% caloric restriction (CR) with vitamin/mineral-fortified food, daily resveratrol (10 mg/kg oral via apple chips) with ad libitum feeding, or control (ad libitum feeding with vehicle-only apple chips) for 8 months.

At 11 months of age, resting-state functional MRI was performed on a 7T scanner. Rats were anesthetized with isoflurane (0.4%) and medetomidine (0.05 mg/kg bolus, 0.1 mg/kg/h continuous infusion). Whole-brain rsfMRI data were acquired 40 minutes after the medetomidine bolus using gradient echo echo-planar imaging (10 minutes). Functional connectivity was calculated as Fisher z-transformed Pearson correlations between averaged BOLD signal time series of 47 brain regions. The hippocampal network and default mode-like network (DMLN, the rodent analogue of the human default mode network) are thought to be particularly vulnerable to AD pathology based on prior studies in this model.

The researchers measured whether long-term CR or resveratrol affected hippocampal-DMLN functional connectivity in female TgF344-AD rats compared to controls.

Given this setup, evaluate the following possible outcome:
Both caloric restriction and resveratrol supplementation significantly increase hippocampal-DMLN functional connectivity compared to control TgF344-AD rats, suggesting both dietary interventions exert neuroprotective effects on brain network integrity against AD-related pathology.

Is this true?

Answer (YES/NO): NO